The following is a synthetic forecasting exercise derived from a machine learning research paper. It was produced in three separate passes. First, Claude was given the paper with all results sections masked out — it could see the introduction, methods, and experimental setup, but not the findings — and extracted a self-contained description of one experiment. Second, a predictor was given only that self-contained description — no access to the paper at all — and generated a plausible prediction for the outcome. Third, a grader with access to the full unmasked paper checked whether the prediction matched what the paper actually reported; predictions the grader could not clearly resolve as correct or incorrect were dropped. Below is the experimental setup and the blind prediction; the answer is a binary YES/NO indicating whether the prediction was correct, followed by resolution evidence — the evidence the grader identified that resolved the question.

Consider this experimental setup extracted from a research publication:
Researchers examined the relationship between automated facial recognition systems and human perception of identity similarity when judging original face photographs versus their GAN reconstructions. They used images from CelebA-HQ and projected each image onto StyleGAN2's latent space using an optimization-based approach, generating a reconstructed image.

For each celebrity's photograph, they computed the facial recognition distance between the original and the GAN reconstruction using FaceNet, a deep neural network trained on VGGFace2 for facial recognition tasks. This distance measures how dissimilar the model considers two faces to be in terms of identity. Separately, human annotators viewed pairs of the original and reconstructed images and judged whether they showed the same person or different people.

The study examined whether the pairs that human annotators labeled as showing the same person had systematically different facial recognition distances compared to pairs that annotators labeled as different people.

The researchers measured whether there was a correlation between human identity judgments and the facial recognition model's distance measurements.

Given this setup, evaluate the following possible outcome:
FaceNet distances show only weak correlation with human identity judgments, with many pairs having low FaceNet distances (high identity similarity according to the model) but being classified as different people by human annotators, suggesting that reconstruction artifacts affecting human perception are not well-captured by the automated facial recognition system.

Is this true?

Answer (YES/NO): NO